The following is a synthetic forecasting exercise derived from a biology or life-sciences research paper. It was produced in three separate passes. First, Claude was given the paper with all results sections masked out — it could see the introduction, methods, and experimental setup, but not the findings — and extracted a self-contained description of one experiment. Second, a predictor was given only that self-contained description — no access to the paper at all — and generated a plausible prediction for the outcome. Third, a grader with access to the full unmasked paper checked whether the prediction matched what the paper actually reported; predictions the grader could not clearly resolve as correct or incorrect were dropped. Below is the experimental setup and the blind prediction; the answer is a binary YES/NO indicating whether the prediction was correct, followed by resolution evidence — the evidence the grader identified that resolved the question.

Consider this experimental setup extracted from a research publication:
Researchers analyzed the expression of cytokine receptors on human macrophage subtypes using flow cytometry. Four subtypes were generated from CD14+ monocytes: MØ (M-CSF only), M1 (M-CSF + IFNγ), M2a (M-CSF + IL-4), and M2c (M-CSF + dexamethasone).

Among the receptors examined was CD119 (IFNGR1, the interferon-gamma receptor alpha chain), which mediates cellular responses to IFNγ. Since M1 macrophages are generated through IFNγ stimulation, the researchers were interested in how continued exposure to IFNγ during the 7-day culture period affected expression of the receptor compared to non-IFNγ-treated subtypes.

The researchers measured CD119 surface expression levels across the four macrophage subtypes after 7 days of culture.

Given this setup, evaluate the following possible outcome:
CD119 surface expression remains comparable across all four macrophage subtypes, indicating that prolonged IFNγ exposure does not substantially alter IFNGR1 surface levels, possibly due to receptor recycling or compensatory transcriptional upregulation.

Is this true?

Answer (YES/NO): YES